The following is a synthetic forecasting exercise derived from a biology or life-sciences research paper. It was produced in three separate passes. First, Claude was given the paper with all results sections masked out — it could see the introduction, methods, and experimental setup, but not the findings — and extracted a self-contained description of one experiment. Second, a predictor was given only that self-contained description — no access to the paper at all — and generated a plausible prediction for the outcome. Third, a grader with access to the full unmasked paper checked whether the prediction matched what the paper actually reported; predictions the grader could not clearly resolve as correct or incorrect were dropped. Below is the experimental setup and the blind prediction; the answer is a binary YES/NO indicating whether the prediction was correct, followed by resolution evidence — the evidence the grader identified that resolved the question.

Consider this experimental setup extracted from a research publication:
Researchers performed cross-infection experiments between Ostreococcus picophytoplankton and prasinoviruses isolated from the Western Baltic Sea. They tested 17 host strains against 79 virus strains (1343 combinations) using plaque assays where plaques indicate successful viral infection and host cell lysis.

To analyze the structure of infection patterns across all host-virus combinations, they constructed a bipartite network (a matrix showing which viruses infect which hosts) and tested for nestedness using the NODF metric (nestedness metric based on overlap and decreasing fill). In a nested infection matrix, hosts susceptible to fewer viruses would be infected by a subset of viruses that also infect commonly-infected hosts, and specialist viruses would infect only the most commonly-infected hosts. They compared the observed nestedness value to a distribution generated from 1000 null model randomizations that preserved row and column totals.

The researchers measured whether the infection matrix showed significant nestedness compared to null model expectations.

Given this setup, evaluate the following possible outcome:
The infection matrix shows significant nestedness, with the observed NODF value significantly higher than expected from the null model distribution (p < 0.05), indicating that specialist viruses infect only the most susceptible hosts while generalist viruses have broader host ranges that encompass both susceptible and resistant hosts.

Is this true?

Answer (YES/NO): NO